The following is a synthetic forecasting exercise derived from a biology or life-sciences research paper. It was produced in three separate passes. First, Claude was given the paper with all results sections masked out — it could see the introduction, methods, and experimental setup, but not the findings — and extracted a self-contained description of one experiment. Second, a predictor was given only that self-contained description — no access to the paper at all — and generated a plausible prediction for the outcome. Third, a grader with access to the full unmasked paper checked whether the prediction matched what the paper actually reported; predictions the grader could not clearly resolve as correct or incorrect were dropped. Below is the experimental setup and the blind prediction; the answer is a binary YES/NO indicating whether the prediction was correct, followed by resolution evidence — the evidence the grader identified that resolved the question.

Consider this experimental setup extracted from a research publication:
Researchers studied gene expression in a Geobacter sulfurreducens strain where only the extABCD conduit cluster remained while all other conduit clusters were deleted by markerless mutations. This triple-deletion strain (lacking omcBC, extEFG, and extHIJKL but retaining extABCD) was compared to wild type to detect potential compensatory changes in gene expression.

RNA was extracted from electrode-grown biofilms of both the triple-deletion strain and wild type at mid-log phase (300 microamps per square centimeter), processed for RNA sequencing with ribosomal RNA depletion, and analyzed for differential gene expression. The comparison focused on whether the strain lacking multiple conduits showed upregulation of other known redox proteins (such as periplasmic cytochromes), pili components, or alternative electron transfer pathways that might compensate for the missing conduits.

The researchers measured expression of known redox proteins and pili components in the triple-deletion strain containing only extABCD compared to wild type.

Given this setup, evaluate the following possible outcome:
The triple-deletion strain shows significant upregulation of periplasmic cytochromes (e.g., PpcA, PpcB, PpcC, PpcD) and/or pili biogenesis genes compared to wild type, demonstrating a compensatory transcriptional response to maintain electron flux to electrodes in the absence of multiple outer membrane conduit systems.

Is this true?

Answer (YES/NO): NO